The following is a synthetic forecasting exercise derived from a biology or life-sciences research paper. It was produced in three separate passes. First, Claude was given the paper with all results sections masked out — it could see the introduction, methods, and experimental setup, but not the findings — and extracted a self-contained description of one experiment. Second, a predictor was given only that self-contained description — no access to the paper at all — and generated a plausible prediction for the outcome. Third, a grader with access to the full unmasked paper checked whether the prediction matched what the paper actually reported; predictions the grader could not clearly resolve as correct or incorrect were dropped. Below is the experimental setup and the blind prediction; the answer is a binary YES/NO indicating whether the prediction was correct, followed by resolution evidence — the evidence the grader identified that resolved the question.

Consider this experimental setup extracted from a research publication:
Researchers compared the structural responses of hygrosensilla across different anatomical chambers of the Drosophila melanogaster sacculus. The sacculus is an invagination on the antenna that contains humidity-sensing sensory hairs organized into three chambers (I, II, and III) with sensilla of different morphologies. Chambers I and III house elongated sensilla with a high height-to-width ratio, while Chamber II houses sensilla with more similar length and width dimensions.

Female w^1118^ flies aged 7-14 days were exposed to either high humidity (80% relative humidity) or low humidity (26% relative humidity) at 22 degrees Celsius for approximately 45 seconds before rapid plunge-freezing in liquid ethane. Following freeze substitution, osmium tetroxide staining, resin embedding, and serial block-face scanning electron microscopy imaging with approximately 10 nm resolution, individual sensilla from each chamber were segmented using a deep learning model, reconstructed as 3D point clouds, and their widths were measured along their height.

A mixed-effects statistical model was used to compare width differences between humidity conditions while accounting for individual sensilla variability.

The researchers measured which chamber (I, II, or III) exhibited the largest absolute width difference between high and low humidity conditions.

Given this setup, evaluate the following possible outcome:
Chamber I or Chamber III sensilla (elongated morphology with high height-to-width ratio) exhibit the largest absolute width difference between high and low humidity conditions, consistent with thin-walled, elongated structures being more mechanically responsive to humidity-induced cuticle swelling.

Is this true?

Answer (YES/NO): YES